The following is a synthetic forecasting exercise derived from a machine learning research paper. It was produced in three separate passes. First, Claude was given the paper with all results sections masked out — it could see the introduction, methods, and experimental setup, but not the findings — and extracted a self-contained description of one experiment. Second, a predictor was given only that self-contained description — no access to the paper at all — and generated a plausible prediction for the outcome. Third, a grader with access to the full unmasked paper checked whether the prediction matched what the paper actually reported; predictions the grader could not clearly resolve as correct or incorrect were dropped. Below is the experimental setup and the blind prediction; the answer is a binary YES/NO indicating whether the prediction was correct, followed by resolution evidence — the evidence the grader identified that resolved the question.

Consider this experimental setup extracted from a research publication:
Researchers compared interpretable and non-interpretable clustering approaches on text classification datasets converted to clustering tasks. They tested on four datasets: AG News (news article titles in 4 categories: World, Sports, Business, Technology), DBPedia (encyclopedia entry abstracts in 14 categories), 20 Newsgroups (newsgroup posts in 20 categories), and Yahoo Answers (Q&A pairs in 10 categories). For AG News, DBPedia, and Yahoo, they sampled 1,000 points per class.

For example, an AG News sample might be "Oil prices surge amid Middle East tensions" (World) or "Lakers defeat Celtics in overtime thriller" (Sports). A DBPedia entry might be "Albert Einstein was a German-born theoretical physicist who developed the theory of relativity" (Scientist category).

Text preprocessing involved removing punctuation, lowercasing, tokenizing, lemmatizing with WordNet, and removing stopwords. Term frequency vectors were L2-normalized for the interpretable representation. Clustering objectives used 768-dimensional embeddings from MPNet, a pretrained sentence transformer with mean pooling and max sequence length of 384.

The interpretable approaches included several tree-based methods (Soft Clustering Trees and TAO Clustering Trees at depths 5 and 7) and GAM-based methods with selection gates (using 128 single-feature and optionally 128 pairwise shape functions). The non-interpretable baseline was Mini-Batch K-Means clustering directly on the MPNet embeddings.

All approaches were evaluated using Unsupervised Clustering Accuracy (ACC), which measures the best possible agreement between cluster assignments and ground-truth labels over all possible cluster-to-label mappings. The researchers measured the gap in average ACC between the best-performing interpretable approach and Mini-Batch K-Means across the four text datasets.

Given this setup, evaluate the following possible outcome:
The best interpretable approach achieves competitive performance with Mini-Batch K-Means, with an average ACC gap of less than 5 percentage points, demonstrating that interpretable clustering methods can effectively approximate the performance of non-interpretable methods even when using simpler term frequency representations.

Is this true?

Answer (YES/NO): YES